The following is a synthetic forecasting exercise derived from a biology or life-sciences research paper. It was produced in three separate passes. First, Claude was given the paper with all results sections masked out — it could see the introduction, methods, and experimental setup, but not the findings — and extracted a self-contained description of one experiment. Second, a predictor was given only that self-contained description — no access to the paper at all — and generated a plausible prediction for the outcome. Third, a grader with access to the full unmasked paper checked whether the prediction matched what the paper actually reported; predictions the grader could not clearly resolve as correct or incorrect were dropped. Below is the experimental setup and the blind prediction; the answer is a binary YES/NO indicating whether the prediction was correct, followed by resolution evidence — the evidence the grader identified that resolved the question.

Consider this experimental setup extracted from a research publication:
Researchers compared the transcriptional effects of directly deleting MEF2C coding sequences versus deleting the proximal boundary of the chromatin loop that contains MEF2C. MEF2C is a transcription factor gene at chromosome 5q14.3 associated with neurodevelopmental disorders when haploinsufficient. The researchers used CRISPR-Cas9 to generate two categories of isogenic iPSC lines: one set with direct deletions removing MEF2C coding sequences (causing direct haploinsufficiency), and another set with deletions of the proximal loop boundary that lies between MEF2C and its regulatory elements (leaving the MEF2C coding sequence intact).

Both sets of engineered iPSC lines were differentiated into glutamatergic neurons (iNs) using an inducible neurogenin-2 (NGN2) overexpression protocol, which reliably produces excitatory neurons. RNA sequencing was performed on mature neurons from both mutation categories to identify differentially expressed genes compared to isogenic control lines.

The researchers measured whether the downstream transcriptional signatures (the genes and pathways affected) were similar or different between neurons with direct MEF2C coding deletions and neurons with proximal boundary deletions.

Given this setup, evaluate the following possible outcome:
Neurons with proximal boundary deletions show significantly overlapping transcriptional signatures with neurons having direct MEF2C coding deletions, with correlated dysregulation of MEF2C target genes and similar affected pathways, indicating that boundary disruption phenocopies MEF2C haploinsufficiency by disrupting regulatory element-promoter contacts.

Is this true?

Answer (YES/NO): YES